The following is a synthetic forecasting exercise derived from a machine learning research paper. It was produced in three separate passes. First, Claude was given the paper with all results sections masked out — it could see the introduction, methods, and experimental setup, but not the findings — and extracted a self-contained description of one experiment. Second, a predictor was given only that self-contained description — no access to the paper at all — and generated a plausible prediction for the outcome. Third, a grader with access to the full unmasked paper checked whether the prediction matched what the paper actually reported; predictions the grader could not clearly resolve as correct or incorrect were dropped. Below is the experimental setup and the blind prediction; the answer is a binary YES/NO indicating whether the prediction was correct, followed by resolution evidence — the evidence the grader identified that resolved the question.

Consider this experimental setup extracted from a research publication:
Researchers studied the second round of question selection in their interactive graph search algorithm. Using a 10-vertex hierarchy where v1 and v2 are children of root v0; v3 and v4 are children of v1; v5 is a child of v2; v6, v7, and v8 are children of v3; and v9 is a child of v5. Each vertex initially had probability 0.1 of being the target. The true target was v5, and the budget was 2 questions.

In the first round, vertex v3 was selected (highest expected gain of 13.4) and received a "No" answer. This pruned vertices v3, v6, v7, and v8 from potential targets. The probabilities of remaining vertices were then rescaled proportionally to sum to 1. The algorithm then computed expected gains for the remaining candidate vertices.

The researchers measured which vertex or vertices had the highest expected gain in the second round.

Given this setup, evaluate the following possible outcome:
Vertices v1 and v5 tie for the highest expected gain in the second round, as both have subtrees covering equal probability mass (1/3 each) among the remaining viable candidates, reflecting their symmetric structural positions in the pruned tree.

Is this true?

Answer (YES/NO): YES